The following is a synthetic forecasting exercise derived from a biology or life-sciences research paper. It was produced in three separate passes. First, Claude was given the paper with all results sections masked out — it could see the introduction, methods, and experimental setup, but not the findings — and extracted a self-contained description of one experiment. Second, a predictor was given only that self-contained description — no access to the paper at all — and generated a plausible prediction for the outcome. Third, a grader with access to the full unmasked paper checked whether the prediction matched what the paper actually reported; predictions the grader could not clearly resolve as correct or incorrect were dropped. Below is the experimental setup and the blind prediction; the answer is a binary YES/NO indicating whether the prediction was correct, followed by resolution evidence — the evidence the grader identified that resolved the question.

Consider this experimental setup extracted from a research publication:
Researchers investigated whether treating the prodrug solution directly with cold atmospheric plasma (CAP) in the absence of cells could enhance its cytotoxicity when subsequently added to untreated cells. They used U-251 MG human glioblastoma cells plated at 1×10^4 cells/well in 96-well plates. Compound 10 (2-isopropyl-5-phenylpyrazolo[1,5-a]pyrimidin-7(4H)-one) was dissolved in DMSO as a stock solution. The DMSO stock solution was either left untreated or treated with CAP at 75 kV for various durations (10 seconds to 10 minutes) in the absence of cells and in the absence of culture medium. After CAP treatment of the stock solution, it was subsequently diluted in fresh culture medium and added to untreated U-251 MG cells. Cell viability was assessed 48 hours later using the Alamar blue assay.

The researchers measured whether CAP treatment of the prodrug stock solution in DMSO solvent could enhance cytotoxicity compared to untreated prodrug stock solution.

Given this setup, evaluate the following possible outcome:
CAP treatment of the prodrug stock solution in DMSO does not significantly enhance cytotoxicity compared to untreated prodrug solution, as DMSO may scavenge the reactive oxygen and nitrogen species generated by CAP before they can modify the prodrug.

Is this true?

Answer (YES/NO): YES